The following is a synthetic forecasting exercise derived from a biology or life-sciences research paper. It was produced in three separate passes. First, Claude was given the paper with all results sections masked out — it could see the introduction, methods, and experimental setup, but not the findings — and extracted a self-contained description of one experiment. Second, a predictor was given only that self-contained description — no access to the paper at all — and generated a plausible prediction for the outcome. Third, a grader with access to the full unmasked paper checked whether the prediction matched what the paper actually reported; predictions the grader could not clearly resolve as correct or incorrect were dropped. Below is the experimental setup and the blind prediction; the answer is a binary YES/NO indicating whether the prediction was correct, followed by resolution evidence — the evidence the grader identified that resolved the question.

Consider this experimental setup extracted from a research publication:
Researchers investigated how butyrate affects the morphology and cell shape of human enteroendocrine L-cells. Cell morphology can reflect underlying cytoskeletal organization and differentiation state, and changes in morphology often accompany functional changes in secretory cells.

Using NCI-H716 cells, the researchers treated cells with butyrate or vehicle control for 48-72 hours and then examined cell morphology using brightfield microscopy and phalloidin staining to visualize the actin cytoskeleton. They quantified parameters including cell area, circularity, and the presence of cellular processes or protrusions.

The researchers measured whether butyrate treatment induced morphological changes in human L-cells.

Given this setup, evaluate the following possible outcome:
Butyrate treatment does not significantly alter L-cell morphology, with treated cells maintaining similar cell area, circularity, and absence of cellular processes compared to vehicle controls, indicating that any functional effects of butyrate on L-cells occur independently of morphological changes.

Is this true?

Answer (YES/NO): NO